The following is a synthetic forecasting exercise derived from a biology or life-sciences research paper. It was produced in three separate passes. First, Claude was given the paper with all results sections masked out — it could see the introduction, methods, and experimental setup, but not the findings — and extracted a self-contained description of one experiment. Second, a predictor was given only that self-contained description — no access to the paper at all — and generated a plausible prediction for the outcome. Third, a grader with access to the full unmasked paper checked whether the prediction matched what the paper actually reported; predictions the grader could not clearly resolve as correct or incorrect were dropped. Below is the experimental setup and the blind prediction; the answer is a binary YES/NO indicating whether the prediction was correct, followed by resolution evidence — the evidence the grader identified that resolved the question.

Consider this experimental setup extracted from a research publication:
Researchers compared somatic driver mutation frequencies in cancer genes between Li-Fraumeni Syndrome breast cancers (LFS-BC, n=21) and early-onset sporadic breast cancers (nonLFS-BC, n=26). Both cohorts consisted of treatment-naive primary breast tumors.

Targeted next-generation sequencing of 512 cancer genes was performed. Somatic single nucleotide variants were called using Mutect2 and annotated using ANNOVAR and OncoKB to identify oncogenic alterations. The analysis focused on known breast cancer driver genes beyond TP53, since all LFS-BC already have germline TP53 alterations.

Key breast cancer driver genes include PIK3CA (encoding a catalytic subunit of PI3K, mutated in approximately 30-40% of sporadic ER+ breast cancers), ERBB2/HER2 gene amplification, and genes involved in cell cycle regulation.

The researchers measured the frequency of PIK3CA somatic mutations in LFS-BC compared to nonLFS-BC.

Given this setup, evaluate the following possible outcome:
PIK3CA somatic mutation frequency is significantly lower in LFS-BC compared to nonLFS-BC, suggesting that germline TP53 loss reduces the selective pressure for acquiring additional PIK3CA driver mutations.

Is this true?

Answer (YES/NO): YES